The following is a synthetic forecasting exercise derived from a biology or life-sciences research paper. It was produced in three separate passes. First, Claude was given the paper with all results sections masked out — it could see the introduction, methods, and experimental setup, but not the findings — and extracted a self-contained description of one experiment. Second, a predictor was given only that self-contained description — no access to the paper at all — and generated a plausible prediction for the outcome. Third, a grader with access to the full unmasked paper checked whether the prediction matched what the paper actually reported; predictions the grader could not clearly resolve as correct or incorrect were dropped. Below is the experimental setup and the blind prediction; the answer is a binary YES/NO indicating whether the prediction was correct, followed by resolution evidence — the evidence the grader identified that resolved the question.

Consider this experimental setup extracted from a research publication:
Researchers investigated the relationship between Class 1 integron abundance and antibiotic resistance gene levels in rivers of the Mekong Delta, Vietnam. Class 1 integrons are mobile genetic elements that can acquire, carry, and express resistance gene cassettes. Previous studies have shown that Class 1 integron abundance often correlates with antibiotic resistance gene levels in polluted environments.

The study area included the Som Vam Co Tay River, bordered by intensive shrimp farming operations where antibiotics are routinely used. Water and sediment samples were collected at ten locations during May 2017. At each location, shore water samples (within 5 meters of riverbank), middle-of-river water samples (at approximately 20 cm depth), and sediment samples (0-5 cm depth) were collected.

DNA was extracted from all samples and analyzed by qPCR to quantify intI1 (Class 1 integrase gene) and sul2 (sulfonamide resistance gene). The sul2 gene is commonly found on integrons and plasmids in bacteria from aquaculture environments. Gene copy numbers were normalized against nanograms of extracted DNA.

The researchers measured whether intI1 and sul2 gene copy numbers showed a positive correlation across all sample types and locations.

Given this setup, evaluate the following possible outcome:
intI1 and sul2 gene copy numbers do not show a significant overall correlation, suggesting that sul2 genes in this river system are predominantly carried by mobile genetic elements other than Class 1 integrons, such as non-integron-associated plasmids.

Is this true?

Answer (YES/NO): NO